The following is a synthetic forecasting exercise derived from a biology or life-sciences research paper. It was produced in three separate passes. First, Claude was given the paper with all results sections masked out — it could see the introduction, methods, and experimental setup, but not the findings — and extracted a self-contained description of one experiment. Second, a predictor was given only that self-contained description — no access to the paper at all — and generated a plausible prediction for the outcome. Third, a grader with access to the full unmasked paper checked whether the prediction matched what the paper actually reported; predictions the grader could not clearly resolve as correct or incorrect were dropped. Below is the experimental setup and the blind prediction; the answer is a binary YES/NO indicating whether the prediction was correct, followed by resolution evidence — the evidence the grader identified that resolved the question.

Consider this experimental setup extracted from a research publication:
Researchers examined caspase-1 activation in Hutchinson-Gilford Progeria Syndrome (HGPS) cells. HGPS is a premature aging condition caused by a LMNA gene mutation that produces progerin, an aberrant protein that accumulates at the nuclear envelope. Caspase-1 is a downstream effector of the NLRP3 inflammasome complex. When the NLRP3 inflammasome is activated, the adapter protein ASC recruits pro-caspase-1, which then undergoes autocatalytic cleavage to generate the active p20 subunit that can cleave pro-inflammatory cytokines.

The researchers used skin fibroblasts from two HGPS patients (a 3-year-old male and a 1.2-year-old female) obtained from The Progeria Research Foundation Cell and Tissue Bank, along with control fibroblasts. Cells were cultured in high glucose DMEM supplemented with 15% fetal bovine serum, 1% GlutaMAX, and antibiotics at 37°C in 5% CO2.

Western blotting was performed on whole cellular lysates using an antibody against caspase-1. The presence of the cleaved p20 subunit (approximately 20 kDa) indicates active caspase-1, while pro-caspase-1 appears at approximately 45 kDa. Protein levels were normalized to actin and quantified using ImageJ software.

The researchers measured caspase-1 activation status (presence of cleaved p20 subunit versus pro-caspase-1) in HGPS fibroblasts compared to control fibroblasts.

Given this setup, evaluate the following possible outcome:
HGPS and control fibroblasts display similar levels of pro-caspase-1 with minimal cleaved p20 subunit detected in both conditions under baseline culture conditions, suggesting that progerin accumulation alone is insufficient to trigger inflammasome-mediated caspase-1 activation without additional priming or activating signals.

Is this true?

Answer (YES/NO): NO